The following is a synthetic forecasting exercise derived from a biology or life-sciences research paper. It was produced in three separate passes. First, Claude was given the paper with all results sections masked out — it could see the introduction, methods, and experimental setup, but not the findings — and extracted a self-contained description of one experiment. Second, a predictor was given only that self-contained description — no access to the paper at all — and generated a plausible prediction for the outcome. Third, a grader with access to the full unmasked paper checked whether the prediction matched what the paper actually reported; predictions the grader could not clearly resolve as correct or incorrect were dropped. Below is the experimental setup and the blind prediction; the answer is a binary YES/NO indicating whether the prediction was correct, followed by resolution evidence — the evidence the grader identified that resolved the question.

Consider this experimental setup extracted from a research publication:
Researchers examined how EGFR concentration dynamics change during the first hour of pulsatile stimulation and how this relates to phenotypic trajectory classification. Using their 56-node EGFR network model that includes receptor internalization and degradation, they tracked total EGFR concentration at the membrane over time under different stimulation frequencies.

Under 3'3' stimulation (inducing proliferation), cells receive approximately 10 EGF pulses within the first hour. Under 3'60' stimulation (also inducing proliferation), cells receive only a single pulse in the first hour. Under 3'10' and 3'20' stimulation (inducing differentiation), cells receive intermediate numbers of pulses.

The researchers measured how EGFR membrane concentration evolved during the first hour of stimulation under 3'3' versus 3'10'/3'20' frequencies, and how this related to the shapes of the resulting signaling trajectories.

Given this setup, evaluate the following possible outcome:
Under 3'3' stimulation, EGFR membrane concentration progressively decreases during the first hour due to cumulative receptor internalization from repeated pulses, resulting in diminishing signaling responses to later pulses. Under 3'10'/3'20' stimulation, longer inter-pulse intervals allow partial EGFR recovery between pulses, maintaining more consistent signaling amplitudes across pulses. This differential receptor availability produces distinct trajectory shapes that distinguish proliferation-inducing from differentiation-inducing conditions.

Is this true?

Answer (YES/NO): YES